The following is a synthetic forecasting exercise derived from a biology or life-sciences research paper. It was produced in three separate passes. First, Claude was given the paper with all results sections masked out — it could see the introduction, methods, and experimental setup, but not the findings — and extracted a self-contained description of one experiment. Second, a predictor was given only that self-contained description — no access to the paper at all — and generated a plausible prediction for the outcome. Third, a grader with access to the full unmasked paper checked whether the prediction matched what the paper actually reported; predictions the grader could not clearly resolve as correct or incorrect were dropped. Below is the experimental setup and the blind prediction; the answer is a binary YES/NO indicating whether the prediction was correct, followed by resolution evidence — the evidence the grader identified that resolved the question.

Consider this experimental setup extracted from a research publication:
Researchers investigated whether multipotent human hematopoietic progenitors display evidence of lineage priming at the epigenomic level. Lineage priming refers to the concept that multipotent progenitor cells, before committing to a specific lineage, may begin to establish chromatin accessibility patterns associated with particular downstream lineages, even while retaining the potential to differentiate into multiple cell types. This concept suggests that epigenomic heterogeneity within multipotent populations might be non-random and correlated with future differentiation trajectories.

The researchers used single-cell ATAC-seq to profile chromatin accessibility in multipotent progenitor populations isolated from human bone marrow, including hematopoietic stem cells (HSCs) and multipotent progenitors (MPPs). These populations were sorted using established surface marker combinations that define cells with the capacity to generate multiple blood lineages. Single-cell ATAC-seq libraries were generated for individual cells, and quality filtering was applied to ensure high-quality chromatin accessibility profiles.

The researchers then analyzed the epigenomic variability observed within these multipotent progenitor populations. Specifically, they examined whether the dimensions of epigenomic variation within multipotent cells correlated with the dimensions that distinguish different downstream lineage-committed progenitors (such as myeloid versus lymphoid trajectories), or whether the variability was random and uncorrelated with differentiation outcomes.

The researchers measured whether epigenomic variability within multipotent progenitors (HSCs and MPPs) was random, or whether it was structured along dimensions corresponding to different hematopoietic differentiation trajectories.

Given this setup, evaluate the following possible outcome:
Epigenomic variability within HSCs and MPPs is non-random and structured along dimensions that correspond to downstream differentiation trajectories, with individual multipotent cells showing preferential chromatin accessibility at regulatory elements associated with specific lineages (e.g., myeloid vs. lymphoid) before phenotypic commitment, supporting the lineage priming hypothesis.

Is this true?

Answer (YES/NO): YES